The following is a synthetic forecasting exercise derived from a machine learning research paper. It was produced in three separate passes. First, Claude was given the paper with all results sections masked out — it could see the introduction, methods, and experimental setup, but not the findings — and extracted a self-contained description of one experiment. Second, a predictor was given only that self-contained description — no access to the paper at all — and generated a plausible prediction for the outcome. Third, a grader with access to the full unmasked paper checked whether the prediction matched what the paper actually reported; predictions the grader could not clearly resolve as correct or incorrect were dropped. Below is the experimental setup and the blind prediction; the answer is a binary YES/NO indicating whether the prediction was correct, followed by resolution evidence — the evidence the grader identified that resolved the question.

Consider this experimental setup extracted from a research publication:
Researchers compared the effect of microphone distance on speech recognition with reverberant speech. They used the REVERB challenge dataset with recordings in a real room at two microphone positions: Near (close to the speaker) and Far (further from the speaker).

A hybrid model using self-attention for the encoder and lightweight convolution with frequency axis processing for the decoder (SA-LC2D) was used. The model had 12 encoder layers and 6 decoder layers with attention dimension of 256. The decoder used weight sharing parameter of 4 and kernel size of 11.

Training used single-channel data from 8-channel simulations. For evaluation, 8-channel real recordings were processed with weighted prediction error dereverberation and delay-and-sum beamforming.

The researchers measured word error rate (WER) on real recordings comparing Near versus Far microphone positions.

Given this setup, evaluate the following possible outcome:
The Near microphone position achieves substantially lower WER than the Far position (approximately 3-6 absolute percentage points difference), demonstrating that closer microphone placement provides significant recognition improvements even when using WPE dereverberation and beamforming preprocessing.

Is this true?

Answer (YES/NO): YES